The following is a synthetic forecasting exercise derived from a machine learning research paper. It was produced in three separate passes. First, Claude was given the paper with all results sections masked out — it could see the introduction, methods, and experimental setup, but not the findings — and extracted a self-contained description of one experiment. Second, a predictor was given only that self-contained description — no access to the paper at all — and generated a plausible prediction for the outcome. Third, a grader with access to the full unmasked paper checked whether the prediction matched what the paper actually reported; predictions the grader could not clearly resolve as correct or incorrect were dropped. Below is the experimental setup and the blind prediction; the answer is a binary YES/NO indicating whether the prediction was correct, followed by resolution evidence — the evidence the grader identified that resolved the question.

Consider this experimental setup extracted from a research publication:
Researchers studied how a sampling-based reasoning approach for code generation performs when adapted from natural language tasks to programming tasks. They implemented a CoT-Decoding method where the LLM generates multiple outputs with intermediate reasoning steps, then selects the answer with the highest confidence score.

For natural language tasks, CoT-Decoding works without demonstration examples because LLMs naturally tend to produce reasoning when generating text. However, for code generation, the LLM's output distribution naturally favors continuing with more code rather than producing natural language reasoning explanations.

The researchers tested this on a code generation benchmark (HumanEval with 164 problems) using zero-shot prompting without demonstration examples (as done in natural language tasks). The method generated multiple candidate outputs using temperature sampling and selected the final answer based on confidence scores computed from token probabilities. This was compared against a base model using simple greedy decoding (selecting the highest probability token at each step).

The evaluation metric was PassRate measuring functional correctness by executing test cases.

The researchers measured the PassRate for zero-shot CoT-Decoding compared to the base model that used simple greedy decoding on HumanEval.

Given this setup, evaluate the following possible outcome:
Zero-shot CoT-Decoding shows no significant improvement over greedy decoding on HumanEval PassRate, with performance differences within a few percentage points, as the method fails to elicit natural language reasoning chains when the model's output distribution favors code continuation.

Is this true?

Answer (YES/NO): NO